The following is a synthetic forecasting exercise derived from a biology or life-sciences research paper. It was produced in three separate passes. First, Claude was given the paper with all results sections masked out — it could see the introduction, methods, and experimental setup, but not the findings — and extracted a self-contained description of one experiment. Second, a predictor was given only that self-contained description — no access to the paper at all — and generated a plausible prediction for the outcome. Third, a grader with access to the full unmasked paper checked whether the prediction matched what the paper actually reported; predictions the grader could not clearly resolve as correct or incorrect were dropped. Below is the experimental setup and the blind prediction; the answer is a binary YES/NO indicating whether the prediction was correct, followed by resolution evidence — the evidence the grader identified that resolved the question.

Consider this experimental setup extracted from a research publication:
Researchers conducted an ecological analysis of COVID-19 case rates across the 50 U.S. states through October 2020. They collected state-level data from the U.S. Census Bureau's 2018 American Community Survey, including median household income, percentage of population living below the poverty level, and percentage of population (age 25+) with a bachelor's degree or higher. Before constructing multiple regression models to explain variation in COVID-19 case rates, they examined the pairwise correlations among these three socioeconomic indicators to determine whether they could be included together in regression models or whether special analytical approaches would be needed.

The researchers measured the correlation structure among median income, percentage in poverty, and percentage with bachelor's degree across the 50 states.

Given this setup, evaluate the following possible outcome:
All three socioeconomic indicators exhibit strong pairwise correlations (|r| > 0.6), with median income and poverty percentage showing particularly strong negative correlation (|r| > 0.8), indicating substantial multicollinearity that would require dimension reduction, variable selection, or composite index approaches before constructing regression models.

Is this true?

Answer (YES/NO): YES